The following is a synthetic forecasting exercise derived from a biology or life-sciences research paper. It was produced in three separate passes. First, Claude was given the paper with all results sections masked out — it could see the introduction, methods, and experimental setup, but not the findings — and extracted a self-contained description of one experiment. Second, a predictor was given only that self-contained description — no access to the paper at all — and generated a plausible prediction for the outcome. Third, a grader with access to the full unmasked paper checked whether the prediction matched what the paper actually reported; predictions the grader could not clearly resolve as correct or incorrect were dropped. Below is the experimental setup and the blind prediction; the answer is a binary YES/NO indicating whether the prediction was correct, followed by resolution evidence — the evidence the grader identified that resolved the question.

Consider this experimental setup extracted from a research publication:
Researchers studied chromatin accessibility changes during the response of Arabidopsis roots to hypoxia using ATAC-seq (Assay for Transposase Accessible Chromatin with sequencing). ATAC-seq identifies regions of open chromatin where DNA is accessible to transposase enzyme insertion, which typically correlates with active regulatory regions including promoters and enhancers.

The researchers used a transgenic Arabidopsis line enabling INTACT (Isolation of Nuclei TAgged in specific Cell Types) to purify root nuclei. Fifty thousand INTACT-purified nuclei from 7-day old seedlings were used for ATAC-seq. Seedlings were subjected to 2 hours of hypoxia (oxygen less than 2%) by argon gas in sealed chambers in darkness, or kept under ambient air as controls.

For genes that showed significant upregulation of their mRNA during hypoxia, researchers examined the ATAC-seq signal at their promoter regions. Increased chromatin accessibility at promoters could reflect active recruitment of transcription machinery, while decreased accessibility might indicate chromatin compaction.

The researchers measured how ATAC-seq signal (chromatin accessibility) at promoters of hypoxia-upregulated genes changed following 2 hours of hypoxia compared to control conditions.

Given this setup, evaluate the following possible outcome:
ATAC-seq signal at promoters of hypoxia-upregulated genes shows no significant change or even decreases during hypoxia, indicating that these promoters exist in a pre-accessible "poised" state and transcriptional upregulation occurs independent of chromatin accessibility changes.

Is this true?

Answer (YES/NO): NO